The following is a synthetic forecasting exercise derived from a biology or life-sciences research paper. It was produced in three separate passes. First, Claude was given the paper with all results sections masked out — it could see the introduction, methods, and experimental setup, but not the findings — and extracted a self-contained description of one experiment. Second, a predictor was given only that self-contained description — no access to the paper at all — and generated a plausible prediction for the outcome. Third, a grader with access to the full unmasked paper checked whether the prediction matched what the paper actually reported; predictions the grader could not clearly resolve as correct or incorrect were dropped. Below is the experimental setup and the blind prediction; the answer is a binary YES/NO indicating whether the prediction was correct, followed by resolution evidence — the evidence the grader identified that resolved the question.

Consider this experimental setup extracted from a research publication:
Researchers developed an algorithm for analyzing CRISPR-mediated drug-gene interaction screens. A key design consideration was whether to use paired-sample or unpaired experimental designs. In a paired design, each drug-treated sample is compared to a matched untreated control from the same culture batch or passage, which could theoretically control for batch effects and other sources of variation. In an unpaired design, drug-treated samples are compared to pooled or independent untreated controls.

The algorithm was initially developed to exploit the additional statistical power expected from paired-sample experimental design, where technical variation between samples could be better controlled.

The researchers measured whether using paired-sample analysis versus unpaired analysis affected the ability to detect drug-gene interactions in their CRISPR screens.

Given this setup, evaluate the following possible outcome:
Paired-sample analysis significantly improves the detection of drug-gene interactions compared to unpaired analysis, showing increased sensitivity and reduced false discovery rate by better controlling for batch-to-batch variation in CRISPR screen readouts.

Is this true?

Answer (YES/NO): NO